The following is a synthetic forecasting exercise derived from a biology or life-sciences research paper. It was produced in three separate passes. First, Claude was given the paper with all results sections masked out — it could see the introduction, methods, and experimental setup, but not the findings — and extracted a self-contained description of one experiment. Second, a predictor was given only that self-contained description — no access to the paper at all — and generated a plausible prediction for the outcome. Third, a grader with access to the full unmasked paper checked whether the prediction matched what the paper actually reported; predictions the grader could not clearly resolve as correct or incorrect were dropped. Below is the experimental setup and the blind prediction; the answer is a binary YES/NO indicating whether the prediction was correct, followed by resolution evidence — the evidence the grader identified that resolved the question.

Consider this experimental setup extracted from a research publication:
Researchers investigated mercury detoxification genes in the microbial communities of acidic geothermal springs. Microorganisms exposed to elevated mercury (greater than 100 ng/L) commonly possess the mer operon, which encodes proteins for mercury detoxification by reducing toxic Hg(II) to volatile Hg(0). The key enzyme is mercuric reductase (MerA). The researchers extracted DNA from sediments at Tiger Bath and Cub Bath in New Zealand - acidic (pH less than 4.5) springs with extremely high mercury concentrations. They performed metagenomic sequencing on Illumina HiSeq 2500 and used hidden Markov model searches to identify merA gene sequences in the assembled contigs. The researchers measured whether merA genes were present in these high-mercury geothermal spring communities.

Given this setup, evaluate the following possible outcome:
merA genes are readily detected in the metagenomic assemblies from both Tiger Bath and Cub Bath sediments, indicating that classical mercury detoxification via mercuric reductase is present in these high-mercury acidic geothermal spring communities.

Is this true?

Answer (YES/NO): YES